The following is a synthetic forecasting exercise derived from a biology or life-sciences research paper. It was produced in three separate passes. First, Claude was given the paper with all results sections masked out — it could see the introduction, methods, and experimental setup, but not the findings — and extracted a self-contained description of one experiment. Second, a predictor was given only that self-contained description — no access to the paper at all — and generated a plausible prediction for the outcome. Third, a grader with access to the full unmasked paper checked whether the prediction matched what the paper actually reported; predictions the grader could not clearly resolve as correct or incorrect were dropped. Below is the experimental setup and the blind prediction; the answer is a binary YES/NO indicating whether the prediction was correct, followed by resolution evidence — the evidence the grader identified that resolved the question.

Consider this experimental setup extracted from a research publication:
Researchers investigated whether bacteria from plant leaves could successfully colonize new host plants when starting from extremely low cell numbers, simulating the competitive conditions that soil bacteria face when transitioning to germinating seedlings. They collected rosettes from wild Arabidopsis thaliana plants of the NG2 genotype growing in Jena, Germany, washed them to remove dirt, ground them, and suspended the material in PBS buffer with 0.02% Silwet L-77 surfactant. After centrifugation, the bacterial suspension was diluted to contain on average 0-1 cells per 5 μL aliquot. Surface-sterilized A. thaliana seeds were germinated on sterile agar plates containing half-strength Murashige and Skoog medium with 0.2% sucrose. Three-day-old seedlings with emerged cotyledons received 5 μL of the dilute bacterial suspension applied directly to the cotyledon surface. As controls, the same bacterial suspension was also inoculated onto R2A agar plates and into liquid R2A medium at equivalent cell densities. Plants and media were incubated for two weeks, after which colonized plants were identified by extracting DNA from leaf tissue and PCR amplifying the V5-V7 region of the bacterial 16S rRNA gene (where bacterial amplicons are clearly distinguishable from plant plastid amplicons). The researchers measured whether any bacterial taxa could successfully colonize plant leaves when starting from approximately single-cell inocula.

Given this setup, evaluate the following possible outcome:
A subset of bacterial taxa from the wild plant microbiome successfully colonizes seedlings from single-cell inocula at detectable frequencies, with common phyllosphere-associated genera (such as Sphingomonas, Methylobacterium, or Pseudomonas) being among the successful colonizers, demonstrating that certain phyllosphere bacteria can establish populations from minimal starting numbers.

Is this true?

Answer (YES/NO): YES